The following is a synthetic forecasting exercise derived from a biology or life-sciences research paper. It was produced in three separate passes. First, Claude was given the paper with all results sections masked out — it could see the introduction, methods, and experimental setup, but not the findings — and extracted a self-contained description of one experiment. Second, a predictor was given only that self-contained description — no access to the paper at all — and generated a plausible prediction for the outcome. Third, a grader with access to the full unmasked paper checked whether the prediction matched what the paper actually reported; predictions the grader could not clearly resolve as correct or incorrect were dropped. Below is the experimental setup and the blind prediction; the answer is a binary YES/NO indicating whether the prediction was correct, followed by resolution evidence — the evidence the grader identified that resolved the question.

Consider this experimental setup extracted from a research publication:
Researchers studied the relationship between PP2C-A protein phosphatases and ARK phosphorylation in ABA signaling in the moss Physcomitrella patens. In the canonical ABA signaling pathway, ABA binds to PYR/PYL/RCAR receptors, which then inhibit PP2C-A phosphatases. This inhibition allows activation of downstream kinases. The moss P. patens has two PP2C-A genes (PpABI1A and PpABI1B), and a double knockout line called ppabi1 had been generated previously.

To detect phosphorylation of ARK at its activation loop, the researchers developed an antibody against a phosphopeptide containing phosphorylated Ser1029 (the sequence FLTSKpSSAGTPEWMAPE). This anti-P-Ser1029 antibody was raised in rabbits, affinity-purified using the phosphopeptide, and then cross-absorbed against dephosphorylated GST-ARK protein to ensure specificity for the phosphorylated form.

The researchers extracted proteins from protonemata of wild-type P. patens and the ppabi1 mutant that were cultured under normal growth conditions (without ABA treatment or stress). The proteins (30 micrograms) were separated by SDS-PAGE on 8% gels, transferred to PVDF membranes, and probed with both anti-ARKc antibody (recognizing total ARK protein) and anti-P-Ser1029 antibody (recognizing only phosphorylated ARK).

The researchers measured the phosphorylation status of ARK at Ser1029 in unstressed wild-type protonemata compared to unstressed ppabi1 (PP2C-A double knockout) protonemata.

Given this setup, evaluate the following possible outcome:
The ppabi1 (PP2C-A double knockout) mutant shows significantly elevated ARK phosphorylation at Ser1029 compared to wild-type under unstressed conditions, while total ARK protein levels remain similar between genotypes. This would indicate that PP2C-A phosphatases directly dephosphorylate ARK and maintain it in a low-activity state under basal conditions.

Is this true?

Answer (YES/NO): NO